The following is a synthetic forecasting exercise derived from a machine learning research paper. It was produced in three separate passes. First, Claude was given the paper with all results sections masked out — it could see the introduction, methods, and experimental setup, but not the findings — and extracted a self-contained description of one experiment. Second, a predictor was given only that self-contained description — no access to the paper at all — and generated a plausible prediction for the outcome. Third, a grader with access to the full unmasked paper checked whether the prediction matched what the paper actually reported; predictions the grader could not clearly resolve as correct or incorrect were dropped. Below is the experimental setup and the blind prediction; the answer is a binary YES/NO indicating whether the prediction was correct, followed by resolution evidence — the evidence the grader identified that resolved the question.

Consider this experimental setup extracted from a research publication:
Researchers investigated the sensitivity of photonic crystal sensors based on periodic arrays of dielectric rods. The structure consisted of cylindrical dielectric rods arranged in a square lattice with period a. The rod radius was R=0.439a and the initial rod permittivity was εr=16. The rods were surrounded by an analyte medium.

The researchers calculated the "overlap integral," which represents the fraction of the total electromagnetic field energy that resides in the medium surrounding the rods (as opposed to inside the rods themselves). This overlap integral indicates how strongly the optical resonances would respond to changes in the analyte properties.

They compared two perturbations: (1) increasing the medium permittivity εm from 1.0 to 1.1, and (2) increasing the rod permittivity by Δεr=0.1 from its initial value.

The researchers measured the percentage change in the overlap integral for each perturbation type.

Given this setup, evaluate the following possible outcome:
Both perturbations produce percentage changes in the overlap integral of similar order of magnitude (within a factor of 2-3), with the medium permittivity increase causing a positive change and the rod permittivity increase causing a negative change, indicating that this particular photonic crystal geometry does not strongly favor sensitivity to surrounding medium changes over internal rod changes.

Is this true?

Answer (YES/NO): NO